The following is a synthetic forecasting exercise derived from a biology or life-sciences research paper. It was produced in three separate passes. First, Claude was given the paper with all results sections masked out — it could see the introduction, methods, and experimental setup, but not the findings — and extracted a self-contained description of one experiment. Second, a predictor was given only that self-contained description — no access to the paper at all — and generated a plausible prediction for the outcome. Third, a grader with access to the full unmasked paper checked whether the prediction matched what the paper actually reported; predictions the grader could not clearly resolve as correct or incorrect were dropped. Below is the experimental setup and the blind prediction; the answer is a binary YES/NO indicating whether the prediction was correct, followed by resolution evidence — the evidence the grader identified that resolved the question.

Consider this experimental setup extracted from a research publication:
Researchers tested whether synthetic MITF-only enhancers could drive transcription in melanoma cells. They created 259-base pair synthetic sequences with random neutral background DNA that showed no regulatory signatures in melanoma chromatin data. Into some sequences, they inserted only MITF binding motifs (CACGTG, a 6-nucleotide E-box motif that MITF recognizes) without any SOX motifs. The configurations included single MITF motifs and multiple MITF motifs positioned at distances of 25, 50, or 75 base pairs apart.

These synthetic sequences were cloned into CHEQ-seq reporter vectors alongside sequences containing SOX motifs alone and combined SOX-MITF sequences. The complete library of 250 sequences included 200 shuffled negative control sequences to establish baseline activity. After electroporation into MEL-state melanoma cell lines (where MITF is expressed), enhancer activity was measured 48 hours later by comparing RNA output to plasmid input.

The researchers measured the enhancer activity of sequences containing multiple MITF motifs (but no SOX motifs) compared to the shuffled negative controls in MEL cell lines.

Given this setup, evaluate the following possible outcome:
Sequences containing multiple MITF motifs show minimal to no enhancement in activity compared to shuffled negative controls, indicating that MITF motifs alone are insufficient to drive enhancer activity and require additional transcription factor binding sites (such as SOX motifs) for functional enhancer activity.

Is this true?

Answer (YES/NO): YES